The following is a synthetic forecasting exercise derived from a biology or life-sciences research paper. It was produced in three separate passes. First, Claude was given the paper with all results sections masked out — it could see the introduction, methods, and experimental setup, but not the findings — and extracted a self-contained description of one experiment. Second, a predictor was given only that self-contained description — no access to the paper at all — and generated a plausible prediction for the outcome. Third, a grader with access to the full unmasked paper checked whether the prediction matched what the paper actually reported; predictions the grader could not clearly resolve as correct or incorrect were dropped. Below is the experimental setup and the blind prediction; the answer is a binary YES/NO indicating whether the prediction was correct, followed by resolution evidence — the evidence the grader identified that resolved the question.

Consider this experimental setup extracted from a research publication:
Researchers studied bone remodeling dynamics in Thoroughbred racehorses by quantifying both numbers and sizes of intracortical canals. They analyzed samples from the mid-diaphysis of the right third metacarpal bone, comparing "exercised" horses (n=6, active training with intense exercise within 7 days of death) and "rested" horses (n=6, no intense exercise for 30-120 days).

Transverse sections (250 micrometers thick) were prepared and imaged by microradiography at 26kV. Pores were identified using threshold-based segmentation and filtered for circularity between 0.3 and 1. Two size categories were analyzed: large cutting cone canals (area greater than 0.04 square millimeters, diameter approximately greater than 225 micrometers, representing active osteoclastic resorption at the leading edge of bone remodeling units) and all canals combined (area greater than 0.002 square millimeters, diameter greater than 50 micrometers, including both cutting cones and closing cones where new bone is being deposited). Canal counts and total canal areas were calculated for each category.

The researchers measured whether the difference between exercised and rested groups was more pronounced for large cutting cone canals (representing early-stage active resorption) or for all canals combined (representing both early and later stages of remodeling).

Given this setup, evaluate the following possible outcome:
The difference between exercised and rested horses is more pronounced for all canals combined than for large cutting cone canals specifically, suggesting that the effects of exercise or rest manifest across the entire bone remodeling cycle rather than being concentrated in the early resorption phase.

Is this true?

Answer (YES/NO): NO